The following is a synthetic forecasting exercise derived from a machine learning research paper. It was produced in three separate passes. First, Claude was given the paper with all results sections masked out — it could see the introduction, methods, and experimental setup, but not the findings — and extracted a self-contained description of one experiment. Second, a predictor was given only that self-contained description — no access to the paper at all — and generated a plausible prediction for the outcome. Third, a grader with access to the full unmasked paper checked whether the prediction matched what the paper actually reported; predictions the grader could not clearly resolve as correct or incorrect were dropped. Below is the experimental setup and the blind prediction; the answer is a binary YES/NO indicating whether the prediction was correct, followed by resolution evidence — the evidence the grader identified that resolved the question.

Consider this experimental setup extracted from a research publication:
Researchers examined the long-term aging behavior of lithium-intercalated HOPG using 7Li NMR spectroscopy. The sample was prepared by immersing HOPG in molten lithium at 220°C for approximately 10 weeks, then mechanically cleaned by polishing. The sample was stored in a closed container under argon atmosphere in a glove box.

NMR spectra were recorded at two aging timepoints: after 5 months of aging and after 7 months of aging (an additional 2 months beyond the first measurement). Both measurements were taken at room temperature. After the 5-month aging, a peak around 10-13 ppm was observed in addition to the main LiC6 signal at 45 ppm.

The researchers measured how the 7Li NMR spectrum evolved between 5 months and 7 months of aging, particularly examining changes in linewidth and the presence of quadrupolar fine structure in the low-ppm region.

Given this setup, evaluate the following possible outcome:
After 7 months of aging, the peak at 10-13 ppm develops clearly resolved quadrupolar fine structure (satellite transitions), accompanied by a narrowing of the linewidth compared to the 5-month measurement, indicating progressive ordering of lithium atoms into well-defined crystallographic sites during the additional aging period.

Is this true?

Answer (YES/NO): YES